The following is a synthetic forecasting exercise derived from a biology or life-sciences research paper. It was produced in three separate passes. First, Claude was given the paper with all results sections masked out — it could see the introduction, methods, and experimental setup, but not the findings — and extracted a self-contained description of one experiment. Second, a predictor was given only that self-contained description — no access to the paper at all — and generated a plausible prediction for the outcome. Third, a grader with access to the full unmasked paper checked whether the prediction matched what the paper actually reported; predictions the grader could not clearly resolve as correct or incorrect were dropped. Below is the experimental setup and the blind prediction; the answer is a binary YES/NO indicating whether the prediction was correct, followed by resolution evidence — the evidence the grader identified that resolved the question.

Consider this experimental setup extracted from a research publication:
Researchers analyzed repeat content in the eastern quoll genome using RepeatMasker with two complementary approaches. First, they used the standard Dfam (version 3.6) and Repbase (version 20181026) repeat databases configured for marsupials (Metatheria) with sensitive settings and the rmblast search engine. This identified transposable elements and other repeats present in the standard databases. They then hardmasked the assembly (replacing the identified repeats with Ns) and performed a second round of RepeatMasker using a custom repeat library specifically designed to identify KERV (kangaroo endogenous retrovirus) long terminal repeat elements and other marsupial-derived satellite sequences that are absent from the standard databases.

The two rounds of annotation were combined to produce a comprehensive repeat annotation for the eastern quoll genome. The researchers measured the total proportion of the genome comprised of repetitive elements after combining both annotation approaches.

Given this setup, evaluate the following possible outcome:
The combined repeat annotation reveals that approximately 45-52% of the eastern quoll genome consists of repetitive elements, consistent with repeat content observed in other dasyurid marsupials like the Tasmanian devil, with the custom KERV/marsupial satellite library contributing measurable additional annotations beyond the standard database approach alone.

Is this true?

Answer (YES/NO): YES